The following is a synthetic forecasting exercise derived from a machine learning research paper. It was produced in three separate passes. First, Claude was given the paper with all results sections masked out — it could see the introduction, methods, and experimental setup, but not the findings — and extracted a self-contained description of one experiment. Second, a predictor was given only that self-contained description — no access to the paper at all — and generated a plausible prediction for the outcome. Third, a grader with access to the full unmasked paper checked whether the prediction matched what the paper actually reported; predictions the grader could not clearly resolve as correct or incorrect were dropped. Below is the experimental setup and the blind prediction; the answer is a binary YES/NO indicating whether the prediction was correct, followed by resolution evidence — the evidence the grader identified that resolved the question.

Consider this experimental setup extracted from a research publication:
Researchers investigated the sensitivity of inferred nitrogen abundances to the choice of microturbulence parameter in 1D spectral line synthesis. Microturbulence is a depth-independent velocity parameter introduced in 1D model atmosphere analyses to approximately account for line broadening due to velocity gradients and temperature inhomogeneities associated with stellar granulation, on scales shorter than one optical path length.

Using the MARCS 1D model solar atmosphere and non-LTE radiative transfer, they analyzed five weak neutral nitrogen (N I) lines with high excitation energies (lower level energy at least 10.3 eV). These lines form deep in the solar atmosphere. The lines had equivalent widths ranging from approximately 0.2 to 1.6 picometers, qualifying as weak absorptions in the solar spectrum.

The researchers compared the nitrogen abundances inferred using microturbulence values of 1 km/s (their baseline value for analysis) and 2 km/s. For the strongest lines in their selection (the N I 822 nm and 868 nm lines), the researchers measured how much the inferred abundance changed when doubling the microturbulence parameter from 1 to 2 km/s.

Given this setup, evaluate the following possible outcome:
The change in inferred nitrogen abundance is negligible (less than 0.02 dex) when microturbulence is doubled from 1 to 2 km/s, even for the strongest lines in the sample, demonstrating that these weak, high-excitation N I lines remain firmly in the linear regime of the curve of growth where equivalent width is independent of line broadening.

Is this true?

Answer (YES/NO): YES